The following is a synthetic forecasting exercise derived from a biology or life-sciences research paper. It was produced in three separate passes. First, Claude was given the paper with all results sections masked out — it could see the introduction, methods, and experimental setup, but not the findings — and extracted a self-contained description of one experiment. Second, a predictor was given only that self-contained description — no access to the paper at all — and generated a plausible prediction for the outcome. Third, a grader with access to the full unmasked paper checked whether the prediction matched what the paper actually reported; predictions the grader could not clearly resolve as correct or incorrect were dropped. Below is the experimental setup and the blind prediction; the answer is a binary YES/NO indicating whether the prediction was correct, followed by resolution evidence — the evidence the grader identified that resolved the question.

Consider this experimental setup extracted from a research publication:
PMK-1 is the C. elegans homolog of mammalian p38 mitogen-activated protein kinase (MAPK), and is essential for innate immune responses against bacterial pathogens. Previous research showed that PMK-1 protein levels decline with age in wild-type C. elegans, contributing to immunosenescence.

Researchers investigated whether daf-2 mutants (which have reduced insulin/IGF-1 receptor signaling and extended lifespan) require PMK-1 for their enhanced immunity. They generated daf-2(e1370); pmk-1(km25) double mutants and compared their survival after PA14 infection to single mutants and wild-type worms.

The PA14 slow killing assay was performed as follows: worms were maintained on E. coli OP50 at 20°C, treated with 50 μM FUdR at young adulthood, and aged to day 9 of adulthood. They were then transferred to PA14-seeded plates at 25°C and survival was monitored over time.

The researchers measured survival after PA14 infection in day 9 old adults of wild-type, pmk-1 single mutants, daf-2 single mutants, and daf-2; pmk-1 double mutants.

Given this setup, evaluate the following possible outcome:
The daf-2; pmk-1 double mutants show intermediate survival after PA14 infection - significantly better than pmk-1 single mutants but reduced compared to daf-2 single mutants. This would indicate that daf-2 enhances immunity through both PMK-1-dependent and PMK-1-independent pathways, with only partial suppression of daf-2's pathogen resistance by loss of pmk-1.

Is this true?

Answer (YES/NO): YES